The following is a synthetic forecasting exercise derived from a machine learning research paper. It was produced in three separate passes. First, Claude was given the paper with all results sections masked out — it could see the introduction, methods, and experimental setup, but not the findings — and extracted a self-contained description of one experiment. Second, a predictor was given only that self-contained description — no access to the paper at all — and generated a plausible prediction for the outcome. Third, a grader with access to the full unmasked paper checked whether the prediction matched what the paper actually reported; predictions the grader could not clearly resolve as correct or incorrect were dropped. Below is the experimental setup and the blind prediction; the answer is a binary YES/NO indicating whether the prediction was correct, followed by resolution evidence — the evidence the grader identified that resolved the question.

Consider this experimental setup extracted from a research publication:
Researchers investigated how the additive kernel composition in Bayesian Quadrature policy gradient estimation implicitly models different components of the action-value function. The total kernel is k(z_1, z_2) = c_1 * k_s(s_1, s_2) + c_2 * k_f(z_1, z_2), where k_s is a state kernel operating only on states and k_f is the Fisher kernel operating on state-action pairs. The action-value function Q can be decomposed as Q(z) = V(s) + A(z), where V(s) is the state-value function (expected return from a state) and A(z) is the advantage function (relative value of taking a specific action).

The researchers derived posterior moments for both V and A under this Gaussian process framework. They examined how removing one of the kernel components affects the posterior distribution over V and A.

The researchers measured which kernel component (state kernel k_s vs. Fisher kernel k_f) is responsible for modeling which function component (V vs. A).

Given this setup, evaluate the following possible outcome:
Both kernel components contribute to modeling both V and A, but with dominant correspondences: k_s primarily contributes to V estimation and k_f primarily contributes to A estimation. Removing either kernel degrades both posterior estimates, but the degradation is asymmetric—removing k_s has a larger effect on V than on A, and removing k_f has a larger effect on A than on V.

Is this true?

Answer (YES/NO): NO